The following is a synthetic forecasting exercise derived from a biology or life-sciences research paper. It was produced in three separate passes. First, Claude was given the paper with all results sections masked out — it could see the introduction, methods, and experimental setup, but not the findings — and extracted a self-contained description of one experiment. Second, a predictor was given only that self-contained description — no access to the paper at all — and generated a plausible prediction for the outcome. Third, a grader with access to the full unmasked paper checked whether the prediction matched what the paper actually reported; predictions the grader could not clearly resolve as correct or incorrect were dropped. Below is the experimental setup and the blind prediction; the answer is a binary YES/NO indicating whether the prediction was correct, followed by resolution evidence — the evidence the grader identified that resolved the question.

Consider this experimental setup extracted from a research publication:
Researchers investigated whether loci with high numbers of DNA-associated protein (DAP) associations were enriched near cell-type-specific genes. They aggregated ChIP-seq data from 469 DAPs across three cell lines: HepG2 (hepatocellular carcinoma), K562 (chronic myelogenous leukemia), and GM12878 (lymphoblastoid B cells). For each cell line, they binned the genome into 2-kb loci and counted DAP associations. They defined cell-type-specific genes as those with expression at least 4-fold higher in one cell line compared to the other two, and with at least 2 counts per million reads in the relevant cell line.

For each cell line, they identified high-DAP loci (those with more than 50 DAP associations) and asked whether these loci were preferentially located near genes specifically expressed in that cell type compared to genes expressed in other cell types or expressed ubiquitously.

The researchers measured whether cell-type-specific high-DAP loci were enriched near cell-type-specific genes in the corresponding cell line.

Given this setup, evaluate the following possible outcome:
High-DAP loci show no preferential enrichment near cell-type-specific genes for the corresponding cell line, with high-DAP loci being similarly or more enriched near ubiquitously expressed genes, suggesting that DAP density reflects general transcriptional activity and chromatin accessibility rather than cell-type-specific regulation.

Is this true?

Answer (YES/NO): NO